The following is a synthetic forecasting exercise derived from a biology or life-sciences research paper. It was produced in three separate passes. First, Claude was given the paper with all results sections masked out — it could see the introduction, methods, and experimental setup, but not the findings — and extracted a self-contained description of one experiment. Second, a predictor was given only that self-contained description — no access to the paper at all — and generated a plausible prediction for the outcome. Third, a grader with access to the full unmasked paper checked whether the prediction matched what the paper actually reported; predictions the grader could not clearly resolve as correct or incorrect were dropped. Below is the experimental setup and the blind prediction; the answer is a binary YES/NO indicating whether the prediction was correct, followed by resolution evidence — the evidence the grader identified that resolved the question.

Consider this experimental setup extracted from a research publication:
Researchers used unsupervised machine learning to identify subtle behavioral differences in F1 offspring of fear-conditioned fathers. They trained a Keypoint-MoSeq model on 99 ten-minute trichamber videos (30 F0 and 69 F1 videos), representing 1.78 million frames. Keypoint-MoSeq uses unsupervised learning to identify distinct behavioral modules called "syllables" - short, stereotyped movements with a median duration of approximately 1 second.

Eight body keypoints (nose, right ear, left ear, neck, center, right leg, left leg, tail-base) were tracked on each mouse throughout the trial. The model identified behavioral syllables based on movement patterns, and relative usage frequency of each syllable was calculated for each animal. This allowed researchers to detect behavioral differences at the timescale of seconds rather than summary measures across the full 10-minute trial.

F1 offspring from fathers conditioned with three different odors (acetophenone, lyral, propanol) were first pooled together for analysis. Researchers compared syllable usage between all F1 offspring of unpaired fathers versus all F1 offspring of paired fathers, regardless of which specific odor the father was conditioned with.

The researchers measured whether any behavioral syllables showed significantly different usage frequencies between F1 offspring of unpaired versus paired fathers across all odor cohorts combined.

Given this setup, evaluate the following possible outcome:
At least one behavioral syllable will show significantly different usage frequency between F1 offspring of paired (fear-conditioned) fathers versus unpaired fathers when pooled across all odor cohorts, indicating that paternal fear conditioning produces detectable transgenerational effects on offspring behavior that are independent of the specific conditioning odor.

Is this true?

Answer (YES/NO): YES